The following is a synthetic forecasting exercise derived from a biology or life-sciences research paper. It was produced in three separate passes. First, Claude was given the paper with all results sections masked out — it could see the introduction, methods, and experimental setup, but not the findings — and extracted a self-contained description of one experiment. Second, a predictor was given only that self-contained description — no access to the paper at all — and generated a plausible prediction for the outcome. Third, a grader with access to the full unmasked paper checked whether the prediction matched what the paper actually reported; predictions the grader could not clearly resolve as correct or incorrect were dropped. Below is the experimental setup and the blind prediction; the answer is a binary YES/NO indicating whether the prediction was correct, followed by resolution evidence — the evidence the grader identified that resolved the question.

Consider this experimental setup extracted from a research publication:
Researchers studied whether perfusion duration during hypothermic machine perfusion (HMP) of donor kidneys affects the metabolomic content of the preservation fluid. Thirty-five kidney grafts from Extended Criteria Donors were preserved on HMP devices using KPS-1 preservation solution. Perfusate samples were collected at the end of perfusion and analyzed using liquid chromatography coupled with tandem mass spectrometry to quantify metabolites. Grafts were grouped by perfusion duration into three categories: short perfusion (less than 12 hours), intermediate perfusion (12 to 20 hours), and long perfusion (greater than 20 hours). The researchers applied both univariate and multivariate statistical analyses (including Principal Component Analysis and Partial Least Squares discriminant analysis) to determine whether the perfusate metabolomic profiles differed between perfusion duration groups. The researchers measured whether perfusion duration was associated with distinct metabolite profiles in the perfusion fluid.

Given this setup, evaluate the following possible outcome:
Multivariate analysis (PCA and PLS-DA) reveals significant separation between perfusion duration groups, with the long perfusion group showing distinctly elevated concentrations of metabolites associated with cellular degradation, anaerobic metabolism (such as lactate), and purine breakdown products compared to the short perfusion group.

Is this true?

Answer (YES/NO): NO